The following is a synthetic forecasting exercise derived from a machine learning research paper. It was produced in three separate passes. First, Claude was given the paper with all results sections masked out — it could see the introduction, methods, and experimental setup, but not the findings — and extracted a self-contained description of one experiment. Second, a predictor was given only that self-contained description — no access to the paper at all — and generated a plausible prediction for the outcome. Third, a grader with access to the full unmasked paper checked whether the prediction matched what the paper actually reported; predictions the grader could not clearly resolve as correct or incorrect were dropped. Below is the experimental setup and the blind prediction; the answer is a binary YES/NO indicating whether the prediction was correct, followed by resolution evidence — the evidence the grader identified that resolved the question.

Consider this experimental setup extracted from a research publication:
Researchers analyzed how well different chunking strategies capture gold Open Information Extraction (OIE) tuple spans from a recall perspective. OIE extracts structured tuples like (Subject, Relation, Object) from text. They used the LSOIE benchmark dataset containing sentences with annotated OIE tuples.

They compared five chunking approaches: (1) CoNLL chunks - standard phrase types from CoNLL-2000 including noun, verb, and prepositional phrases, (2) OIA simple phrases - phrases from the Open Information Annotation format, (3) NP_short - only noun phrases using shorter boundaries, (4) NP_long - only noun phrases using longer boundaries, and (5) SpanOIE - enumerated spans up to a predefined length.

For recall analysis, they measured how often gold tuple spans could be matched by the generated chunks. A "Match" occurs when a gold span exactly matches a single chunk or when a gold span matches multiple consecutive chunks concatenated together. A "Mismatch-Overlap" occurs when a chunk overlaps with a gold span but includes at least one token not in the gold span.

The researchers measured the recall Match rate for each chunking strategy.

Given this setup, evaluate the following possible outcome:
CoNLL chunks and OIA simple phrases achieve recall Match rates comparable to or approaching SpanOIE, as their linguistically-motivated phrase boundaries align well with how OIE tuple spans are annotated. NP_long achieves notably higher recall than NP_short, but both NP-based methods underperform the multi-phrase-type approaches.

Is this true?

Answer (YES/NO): NO